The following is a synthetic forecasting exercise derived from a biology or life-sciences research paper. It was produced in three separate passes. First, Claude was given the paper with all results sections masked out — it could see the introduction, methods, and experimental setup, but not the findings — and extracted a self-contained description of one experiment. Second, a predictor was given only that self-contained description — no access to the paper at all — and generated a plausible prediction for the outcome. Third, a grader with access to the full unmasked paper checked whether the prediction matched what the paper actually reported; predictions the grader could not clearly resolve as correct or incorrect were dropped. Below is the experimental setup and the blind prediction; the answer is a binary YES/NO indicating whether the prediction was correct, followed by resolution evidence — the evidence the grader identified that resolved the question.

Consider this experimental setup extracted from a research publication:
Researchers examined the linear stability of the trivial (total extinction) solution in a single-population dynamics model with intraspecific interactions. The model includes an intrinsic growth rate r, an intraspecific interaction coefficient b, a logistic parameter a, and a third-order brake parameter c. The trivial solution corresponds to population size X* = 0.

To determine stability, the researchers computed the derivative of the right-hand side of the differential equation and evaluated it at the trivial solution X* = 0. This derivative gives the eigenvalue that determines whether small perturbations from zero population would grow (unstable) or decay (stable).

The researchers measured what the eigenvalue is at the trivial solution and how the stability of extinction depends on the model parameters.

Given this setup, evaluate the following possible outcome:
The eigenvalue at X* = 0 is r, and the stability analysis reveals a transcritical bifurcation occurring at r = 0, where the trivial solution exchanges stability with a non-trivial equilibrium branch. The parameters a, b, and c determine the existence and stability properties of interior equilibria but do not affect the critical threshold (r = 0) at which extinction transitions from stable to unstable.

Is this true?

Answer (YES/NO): NO